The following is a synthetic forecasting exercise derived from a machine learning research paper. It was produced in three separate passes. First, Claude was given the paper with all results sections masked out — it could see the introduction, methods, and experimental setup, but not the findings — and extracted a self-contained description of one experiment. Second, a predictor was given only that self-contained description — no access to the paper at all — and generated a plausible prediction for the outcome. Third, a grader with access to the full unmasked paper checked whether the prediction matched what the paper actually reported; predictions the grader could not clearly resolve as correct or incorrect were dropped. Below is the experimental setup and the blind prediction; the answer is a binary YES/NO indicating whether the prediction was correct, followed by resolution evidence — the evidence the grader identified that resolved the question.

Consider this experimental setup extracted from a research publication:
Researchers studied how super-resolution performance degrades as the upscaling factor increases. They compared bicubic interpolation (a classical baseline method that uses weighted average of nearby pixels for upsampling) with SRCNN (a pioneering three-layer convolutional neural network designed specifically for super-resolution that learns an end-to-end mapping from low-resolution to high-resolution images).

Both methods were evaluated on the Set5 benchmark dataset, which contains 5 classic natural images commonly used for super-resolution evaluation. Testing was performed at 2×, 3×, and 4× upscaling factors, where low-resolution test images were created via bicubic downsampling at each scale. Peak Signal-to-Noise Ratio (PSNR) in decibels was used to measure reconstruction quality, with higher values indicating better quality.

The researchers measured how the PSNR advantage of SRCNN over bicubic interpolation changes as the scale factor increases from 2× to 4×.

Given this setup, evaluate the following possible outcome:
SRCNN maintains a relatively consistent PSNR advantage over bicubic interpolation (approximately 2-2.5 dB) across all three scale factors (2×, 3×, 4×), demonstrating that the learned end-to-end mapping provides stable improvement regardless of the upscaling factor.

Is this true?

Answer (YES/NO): NO